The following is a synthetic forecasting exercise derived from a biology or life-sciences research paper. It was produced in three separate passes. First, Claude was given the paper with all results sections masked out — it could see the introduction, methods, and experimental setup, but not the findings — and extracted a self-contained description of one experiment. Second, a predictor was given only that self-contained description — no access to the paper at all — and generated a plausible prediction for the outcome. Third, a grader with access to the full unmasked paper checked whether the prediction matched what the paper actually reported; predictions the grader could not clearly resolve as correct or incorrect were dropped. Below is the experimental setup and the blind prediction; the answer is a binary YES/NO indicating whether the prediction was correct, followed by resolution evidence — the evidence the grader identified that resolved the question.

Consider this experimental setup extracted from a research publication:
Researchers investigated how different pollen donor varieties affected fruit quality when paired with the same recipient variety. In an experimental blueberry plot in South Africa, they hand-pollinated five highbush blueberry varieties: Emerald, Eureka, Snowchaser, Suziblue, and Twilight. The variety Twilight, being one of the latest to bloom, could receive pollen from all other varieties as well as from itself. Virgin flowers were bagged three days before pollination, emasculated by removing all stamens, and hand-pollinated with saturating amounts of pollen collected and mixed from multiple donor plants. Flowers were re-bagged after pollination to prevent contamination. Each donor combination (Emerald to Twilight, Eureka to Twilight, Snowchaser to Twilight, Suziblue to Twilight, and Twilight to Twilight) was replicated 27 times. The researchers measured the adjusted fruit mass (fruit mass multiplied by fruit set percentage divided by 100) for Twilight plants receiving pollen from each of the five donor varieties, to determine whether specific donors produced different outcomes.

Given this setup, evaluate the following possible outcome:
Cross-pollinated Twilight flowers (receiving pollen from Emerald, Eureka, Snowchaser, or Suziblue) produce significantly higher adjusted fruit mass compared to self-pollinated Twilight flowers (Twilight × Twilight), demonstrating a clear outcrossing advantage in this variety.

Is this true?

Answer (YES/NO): NO